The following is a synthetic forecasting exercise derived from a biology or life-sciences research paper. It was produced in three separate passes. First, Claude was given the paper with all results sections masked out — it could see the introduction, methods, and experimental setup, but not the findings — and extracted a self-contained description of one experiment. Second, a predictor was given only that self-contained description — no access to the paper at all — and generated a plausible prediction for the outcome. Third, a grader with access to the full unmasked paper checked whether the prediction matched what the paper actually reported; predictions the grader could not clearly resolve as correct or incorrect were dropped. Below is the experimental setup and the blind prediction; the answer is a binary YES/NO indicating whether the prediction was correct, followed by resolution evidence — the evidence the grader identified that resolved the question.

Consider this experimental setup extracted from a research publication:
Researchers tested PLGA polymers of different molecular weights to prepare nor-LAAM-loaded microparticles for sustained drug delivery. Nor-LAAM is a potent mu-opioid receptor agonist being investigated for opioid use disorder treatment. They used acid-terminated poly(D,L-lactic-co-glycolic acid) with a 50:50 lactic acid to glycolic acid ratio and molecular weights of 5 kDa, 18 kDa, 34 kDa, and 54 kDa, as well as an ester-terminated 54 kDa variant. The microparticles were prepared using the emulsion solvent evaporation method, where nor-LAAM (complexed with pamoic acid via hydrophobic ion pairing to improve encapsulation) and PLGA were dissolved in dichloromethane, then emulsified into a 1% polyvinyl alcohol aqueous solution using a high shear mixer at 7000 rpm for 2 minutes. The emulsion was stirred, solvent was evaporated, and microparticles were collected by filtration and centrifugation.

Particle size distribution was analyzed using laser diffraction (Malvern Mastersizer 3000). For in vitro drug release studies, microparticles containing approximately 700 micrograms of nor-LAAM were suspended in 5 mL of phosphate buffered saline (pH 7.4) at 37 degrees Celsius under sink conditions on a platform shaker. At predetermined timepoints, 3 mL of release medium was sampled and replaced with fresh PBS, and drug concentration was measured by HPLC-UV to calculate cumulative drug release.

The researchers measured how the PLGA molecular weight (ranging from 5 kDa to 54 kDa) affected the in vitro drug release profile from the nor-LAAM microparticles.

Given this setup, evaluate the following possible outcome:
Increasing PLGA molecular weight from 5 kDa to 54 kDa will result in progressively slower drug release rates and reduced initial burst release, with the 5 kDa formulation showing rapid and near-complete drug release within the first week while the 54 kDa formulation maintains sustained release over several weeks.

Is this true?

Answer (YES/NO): NO